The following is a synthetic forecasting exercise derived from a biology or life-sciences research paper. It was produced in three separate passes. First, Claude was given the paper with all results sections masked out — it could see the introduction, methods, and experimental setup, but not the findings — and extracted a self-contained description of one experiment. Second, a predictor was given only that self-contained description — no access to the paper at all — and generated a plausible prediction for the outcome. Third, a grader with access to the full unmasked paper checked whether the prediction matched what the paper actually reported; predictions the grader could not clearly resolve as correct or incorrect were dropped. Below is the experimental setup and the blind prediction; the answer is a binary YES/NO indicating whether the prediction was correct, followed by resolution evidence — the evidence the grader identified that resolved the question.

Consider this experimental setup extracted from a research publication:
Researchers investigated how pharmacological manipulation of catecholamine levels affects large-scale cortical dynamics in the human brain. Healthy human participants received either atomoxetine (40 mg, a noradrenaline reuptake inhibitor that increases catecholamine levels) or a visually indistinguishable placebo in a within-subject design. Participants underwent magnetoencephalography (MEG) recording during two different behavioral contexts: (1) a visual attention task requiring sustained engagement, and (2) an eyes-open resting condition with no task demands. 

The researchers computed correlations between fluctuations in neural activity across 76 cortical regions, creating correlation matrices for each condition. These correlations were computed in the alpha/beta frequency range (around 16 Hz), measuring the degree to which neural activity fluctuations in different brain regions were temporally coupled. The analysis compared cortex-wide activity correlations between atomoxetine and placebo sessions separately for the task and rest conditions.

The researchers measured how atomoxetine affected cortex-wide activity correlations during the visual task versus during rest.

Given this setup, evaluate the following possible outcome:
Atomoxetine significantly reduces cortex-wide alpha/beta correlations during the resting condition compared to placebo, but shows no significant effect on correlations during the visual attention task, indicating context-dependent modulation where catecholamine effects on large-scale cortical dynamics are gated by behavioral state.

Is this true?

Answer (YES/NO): NO